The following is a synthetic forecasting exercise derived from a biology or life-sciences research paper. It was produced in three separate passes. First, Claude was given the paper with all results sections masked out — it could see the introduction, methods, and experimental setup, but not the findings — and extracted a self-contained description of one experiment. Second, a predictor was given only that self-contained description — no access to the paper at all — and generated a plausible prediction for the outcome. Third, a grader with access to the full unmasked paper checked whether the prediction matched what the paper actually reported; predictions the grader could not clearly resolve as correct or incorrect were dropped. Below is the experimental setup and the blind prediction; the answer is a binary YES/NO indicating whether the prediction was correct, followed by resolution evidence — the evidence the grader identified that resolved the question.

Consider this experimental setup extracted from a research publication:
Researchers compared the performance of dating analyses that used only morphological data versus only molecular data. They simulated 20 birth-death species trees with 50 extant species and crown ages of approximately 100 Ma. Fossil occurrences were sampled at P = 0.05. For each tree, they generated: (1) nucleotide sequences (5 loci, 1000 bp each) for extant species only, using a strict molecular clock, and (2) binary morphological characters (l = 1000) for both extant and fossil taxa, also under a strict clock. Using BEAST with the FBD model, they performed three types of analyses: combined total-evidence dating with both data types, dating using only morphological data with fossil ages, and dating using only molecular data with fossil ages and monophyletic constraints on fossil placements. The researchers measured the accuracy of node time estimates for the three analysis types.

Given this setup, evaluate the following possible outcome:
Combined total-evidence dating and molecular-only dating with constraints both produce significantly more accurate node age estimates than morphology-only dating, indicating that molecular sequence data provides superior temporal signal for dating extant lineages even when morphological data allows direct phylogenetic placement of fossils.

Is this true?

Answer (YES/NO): NO